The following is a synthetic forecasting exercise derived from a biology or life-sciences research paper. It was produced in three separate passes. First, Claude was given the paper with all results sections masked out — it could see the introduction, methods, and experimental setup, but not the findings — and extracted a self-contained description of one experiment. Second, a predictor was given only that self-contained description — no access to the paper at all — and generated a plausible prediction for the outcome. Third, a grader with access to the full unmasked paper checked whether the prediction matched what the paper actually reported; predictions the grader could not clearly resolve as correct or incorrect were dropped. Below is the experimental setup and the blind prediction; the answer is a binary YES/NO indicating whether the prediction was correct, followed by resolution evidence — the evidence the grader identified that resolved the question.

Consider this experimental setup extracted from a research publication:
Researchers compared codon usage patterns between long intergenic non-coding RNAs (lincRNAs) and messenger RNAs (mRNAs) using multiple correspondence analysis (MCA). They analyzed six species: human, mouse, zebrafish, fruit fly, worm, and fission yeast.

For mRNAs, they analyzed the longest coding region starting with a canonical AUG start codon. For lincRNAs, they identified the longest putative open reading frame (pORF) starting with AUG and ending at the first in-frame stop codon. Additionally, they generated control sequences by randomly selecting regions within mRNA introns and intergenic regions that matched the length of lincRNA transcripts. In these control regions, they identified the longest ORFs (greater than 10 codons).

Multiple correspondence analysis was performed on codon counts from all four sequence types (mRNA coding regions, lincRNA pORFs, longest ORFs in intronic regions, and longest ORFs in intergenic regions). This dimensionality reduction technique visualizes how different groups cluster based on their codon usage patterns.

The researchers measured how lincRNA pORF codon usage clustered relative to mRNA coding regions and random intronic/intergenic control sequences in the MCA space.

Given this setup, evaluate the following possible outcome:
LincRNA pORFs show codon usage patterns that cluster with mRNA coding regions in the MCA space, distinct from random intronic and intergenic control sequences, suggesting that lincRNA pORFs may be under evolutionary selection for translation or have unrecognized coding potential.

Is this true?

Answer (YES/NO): NO